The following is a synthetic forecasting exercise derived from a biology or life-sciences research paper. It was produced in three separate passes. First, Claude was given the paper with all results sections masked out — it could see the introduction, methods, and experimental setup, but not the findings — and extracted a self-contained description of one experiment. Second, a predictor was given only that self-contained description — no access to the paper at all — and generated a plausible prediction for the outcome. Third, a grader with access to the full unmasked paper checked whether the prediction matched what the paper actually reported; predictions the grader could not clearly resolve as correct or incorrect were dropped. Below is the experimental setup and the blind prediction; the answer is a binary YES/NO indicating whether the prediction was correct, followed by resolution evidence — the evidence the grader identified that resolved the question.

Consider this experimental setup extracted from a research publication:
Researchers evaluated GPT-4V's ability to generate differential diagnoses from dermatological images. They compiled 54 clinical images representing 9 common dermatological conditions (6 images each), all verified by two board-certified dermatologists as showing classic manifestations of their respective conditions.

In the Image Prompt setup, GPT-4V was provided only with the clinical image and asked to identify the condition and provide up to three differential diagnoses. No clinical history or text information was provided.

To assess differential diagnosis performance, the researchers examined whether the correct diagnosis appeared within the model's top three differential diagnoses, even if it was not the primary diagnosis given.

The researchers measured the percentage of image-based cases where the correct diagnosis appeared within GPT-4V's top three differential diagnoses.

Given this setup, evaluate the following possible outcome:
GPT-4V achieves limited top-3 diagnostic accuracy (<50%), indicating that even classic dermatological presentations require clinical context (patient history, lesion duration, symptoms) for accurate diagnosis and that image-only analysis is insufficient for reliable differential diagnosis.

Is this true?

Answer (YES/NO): NO